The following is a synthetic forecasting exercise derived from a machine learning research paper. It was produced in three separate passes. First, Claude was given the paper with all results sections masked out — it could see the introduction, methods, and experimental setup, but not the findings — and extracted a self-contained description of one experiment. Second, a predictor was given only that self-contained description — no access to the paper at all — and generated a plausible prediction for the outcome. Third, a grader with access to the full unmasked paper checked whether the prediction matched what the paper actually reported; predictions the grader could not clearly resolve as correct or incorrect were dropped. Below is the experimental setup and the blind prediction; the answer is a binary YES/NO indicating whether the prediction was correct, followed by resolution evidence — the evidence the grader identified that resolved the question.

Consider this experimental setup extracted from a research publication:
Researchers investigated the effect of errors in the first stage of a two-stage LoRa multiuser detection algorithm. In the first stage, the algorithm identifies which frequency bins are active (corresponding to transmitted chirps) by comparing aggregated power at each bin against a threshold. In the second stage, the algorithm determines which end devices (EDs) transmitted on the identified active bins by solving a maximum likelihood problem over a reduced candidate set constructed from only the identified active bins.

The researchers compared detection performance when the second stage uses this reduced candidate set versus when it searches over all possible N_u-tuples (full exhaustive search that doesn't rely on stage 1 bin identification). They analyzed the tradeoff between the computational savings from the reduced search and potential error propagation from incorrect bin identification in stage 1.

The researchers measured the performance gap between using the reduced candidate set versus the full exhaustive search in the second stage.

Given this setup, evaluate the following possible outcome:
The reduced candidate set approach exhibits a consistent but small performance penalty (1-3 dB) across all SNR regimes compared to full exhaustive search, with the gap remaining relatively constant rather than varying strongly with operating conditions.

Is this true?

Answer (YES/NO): NO